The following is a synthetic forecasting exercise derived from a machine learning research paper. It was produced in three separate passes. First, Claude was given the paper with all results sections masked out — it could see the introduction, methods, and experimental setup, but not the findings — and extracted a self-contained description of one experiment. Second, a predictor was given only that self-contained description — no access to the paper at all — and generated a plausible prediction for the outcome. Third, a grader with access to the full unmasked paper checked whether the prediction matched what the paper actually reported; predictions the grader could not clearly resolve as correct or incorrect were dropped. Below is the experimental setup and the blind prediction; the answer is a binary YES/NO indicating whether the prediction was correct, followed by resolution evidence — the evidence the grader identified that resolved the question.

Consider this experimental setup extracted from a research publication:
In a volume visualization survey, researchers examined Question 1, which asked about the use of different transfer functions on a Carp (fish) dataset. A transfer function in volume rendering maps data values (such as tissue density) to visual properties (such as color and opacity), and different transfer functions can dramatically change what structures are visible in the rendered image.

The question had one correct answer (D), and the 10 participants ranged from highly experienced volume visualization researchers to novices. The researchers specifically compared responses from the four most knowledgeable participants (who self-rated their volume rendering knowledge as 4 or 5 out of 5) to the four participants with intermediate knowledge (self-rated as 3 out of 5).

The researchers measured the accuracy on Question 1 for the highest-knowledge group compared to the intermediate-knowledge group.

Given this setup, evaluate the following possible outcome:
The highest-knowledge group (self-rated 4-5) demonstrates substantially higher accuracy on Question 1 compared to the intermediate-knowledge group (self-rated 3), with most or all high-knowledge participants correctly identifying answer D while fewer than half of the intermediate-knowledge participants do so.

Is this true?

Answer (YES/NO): YES